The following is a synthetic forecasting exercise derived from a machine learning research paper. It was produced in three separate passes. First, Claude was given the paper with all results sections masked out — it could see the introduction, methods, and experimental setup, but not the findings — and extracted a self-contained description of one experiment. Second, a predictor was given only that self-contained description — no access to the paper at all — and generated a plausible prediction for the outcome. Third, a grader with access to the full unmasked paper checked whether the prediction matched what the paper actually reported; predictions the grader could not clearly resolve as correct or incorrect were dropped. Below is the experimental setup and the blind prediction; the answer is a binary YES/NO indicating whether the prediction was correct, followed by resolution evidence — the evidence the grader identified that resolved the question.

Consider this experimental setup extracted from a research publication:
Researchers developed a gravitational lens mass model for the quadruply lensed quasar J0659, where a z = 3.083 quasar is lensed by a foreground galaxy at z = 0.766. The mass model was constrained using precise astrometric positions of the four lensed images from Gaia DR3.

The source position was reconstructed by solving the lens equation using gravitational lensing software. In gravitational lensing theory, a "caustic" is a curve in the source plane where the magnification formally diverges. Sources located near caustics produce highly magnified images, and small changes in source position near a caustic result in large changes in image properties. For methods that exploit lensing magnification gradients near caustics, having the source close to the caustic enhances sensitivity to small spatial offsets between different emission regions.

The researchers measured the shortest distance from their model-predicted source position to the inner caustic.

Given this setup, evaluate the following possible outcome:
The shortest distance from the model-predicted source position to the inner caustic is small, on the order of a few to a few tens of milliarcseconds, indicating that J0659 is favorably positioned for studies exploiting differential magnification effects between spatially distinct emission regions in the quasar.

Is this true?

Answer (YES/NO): NO